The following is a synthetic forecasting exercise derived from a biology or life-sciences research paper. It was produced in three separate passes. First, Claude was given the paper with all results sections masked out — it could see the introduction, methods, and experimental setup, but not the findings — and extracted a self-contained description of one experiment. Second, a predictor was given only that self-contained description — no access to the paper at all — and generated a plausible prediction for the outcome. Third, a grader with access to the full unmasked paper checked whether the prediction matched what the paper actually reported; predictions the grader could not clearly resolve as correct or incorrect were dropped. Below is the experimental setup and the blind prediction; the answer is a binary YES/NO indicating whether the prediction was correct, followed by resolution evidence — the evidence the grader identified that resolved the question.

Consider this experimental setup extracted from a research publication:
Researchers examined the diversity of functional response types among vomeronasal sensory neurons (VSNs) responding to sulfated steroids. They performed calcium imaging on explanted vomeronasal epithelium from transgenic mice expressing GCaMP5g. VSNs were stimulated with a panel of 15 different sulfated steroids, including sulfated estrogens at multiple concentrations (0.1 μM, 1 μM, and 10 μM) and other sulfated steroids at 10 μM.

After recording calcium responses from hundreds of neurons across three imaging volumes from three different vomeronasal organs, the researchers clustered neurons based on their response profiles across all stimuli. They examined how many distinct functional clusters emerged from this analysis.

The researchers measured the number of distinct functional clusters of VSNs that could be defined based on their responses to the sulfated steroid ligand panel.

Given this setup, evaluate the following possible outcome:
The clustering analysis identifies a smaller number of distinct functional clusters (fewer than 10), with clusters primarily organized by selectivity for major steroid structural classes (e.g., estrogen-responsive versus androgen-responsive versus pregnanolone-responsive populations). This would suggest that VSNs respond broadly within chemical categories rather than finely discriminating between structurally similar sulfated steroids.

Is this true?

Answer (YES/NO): NO